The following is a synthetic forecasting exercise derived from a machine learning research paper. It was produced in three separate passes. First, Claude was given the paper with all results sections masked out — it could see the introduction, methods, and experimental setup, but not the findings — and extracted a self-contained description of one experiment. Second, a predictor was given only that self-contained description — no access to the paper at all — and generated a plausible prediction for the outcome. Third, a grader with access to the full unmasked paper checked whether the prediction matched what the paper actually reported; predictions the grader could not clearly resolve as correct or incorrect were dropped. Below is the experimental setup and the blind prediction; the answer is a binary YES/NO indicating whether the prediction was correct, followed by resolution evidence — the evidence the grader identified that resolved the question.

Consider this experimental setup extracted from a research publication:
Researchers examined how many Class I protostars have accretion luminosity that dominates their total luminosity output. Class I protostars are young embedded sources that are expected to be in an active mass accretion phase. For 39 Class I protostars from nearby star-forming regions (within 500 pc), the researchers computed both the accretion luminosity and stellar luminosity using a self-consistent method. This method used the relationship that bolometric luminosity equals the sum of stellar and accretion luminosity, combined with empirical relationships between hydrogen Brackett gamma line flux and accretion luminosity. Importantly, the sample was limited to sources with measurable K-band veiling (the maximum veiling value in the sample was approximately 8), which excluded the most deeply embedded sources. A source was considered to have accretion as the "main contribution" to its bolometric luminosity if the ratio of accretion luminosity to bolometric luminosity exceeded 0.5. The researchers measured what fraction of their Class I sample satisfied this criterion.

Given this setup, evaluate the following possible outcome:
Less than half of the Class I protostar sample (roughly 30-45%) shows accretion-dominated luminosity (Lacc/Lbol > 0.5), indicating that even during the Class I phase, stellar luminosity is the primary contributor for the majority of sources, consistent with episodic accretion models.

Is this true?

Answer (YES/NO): YES